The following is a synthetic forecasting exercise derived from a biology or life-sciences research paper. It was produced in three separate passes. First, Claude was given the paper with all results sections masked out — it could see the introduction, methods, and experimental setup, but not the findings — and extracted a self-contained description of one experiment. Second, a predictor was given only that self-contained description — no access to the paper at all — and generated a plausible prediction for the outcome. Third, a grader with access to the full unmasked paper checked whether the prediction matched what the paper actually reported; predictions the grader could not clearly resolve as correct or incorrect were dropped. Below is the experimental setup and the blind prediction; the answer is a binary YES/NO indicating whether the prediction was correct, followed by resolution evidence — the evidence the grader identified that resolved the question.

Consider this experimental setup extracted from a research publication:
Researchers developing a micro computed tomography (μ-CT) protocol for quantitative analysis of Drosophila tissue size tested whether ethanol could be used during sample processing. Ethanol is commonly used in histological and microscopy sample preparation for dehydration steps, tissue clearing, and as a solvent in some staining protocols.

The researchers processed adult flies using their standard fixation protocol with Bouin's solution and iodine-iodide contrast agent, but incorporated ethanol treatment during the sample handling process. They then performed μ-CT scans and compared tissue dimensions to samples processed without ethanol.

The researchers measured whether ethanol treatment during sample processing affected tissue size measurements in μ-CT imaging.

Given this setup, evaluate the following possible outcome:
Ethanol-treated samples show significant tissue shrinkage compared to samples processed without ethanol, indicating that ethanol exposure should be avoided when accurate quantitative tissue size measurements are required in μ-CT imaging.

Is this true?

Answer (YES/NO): YES